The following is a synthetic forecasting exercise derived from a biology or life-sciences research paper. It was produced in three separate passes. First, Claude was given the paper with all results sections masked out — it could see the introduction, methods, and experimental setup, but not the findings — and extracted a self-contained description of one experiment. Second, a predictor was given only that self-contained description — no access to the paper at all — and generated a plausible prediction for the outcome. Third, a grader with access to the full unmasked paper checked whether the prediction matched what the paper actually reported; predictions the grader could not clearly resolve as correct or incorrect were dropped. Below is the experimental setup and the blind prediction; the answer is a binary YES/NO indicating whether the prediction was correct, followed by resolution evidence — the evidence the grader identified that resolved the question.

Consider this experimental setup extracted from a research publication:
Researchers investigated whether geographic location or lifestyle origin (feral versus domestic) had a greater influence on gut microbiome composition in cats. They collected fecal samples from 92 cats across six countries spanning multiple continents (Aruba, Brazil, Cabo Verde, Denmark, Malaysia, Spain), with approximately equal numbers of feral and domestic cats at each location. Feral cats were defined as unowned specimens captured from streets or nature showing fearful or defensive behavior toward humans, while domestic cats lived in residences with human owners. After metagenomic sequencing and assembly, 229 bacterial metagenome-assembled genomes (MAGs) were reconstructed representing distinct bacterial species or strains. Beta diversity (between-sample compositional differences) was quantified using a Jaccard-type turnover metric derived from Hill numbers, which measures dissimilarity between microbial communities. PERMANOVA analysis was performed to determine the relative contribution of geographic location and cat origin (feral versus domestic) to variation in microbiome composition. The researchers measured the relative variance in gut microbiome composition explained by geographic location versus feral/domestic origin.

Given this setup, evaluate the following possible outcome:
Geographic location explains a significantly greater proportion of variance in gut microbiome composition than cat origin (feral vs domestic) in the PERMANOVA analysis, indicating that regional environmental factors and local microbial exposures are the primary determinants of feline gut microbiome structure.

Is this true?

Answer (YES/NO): YES